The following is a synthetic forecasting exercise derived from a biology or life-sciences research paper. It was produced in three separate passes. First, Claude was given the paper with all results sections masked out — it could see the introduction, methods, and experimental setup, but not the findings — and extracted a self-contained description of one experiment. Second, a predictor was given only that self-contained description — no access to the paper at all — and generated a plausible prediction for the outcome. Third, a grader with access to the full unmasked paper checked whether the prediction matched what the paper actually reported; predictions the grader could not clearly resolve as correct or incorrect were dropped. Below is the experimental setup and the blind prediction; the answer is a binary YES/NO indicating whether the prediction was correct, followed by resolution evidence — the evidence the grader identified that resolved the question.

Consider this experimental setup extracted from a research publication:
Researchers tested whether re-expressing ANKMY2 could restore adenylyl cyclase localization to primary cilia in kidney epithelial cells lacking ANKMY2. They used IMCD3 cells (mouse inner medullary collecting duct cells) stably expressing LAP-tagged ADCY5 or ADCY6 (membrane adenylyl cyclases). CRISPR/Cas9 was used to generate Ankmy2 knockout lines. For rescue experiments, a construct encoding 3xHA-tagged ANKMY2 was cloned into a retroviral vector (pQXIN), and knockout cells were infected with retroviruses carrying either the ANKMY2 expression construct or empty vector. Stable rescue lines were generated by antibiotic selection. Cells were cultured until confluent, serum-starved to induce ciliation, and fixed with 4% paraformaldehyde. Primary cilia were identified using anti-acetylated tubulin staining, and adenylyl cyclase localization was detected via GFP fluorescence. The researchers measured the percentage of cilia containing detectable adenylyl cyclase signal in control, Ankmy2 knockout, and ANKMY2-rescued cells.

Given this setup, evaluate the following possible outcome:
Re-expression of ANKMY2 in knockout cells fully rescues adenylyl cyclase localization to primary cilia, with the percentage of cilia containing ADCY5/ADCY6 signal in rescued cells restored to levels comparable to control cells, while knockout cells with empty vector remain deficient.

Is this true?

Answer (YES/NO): NO